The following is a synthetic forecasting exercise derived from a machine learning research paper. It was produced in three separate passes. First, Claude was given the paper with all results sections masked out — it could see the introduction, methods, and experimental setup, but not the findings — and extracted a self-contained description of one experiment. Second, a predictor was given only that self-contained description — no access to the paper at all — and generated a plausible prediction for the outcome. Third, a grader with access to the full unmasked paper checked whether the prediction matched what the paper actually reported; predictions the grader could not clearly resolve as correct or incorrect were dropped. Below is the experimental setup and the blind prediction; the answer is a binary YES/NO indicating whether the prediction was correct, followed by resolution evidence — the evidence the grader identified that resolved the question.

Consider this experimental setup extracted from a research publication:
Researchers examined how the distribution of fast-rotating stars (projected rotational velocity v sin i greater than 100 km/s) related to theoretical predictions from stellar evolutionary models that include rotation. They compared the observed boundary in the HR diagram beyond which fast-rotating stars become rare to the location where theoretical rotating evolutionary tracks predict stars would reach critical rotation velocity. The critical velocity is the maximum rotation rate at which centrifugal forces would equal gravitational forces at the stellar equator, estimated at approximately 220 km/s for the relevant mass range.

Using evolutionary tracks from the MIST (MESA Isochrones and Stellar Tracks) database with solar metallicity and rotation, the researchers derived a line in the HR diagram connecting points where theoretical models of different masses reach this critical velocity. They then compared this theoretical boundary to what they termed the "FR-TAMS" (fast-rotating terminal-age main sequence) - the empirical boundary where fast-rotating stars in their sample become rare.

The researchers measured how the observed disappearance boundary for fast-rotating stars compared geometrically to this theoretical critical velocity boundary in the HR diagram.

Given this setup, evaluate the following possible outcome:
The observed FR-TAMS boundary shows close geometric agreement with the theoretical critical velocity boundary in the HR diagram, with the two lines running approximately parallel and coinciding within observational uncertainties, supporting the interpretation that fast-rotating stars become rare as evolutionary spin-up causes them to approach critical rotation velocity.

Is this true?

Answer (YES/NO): YES